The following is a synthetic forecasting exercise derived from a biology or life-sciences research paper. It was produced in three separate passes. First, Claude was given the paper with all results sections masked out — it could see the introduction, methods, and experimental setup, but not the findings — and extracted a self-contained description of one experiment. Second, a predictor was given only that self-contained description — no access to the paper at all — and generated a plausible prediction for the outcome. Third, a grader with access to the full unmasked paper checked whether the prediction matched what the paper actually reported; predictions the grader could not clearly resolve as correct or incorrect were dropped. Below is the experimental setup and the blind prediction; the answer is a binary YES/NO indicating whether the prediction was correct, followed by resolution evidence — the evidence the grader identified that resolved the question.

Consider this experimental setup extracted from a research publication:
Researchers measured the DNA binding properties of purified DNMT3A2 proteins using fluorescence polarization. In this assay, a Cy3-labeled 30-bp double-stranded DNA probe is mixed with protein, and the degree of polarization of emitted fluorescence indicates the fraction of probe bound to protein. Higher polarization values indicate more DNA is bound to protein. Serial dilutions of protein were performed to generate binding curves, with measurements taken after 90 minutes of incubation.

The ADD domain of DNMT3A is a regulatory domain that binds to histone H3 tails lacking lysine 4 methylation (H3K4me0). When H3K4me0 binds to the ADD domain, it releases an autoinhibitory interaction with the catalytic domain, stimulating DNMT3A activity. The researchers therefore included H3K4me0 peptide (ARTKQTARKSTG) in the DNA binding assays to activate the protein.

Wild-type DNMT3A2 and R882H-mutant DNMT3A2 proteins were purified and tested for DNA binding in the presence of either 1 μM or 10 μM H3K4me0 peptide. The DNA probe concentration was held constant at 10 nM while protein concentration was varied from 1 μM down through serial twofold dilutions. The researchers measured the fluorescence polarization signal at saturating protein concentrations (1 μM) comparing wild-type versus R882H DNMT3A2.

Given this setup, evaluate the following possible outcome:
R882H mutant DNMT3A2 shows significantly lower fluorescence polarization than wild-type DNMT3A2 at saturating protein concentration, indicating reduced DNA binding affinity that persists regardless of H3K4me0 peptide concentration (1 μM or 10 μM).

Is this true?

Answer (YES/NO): YES